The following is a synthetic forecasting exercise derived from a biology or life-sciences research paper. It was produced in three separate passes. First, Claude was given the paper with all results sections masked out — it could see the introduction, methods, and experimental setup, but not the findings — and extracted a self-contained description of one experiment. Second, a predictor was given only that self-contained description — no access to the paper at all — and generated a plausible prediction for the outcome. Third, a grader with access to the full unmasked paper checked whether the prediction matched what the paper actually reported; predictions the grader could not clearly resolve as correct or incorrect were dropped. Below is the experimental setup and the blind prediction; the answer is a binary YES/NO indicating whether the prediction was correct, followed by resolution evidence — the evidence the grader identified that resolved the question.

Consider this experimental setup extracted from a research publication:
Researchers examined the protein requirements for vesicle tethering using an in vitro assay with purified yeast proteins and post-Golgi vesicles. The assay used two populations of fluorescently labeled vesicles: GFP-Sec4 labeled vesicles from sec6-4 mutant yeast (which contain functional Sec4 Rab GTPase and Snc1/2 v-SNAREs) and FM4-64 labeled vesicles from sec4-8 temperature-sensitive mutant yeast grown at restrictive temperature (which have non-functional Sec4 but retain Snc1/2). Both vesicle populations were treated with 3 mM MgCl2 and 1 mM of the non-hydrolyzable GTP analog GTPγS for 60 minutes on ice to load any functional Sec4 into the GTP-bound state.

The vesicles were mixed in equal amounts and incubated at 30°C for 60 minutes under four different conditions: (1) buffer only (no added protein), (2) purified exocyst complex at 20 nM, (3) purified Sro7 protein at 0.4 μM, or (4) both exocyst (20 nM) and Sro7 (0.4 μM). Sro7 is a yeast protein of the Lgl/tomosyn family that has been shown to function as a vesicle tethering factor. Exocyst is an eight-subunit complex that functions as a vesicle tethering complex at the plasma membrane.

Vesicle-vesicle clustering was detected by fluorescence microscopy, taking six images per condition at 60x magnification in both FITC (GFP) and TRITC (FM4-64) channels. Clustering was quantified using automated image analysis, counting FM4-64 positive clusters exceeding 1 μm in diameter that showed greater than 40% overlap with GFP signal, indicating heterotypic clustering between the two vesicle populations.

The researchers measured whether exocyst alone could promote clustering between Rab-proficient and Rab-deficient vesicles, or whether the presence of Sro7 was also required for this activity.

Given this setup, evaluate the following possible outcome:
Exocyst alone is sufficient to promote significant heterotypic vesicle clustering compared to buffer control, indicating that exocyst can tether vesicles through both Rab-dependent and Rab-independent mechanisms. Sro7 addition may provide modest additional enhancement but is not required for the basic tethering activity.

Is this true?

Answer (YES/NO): NO